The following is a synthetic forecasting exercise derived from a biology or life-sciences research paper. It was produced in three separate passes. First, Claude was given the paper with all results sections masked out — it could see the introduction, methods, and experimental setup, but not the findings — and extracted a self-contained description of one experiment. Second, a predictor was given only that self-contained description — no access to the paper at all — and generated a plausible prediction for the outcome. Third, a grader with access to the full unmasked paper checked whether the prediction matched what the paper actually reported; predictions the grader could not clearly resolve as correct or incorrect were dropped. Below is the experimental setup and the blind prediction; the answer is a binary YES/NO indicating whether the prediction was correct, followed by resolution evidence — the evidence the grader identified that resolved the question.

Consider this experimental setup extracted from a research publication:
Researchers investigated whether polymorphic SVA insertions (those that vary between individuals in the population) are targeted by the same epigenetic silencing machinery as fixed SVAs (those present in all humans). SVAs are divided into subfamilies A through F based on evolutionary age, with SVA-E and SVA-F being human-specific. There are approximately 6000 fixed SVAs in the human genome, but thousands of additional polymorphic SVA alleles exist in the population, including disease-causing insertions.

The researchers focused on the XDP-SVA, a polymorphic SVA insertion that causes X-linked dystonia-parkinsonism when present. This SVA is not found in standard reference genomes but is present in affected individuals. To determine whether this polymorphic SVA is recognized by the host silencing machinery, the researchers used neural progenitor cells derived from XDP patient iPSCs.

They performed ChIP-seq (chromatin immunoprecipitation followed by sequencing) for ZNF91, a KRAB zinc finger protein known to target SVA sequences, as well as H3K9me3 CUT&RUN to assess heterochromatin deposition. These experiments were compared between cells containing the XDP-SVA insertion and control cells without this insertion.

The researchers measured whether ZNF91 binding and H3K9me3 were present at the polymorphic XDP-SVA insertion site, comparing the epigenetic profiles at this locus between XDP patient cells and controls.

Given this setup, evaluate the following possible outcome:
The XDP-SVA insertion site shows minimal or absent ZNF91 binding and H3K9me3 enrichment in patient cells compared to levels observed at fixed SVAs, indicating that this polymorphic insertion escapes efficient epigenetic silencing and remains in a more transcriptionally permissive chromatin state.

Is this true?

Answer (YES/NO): NO